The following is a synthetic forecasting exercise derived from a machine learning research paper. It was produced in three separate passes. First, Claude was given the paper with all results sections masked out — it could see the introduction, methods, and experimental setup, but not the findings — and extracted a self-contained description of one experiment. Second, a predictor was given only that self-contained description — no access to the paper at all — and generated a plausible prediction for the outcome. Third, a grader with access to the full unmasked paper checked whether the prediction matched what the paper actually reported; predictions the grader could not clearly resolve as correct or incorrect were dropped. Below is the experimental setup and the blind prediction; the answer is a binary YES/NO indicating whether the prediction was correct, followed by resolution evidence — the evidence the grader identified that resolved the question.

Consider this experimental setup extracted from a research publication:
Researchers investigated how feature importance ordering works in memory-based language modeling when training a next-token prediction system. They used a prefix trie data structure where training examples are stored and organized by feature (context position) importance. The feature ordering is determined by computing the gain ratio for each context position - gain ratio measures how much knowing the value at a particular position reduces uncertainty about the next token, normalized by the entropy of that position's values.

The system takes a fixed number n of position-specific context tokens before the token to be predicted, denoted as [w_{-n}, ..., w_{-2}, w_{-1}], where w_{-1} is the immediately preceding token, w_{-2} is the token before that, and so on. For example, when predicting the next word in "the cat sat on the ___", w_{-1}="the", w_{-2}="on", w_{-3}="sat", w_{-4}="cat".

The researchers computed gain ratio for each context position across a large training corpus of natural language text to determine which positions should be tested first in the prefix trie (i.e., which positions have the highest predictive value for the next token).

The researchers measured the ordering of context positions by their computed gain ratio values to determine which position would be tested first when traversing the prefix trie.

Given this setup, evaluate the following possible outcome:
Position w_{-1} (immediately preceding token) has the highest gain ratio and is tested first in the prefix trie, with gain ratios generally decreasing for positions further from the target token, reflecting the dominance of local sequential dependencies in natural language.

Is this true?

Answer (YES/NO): YES